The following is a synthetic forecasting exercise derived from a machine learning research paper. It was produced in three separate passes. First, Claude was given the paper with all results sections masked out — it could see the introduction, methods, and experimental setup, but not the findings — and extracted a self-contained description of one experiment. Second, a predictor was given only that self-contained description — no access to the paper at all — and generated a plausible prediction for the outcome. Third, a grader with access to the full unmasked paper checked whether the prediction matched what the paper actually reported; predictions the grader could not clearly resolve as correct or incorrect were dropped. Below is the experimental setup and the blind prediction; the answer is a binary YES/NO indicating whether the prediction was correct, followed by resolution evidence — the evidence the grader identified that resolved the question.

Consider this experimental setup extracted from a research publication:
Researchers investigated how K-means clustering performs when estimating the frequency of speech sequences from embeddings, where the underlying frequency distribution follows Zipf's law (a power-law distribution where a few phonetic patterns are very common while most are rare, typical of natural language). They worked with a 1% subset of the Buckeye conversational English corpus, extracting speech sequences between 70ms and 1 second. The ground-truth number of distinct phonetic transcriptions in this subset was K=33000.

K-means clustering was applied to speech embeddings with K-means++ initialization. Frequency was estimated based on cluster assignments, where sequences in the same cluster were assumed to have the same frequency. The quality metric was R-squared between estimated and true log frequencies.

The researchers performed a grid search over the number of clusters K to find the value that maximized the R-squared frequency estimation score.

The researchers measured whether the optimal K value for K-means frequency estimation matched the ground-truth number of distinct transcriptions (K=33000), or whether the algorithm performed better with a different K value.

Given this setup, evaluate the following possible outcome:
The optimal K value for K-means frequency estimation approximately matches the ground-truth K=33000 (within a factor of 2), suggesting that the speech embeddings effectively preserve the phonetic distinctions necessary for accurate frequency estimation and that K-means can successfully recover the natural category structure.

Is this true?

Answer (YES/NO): NO